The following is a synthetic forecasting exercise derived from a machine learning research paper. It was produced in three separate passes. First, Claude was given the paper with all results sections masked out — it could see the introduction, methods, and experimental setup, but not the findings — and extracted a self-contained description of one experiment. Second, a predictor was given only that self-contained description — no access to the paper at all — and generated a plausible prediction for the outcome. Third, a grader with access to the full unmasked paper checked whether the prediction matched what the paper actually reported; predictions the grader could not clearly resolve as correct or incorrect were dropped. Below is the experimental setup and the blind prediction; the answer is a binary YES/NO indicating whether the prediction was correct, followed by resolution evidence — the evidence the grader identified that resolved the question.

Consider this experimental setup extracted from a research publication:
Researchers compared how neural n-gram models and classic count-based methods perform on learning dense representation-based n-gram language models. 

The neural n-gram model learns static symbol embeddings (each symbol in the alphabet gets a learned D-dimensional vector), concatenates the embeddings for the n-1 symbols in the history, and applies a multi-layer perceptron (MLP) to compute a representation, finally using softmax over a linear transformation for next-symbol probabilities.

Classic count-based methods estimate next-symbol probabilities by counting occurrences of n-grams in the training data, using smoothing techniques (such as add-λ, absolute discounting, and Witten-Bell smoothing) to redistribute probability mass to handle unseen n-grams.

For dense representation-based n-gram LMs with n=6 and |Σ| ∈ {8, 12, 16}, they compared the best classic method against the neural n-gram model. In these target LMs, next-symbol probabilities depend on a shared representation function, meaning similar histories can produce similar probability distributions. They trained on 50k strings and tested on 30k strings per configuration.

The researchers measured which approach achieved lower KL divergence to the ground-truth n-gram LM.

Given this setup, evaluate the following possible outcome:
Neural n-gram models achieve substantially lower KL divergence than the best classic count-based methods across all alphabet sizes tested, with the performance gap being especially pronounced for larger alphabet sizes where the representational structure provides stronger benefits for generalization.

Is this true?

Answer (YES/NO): YES